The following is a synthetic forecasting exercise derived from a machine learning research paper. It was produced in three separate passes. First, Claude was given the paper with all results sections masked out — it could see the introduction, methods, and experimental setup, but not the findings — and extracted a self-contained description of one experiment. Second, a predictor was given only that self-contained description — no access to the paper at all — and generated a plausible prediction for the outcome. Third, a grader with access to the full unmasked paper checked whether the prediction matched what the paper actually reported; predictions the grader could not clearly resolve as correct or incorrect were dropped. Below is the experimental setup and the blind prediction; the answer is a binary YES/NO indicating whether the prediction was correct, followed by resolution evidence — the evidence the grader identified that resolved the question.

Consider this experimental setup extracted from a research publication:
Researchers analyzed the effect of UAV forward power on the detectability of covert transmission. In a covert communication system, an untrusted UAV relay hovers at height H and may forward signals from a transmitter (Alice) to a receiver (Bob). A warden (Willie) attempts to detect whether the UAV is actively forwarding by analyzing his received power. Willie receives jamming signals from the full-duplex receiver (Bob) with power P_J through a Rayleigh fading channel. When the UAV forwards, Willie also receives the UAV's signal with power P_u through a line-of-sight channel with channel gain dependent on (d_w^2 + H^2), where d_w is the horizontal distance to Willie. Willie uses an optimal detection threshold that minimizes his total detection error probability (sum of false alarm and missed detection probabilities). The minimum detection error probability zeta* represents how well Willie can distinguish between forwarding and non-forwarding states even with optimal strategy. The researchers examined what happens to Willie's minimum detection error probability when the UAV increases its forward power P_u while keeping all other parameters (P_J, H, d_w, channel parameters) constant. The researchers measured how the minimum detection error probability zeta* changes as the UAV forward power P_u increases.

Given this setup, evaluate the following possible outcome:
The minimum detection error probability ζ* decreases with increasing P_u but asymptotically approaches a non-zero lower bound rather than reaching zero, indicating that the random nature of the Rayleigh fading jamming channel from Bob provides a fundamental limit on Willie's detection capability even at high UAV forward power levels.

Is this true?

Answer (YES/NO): NO